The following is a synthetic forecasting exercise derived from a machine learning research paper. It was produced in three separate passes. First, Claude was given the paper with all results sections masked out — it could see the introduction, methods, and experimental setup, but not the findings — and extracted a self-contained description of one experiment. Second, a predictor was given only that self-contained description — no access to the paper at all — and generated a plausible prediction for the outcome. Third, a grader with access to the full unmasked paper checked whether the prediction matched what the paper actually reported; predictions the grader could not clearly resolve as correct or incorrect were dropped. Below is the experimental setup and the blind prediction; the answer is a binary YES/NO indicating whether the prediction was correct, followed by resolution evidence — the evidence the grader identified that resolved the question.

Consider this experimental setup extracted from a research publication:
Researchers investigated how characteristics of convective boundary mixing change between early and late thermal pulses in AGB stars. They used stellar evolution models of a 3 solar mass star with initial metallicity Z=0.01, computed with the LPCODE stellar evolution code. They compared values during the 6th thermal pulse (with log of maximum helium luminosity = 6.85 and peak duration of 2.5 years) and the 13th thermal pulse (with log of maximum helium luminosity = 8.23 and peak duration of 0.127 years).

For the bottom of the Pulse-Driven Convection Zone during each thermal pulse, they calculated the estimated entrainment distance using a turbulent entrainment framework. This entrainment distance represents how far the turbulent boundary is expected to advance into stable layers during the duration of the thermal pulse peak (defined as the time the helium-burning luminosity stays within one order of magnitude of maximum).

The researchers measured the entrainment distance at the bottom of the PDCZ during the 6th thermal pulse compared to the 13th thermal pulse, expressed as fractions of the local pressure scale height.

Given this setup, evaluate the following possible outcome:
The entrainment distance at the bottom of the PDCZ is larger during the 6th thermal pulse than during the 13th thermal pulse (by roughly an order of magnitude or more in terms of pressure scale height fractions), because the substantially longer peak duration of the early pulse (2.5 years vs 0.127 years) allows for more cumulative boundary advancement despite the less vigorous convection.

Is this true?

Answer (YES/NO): NO